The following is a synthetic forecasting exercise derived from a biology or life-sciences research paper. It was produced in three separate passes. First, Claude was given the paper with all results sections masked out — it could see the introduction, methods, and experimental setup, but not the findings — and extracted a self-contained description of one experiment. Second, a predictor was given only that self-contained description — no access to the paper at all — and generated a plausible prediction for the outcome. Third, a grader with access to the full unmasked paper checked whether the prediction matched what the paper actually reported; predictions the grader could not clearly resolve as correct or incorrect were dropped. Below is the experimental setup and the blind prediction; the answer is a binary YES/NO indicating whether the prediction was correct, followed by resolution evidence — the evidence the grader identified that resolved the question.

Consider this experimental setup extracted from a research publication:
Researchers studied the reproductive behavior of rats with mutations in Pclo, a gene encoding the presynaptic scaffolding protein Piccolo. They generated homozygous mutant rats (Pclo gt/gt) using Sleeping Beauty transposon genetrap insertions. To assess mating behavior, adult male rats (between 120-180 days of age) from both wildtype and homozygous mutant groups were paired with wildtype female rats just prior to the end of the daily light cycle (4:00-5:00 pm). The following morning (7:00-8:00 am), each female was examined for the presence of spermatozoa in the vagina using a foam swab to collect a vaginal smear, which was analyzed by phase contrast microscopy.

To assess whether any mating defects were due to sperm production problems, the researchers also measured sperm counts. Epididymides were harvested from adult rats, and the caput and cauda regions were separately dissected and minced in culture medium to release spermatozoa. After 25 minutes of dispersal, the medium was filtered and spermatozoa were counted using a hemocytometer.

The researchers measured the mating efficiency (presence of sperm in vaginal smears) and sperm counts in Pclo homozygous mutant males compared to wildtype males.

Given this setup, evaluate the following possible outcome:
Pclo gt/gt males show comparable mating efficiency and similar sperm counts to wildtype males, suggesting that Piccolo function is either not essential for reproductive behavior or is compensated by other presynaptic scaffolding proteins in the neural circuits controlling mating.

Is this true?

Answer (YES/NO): NO